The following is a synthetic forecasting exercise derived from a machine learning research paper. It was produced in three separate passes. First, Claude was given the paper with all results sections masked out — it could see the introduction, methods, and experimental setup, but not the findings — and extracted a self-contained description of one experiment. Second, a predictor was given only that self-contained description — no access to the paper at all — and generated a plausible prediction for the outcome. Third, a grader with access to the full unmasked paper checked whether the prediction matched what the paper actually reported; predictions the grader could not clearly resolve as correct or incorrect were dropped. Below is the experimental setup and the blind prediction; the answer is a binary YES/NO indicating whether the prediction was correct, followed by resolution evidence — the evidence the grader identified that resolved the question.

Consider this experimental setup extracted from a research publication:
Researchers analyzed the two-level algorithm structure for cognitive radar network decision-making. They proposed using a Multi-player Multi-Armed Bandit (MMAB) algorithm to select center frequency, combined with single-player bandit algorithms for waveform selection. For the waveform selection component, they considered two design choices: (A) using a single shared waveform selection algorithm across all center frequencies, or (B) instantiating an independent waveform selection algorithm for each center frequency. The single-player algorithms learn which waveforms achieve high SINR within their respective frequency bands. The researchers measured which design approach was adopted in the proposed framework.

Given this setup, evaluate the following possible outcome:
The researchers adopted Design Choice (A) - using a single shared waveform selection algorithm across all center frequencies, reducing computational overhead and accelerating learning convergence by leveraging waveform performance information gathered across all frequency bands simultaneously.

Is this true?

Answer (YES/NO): NO